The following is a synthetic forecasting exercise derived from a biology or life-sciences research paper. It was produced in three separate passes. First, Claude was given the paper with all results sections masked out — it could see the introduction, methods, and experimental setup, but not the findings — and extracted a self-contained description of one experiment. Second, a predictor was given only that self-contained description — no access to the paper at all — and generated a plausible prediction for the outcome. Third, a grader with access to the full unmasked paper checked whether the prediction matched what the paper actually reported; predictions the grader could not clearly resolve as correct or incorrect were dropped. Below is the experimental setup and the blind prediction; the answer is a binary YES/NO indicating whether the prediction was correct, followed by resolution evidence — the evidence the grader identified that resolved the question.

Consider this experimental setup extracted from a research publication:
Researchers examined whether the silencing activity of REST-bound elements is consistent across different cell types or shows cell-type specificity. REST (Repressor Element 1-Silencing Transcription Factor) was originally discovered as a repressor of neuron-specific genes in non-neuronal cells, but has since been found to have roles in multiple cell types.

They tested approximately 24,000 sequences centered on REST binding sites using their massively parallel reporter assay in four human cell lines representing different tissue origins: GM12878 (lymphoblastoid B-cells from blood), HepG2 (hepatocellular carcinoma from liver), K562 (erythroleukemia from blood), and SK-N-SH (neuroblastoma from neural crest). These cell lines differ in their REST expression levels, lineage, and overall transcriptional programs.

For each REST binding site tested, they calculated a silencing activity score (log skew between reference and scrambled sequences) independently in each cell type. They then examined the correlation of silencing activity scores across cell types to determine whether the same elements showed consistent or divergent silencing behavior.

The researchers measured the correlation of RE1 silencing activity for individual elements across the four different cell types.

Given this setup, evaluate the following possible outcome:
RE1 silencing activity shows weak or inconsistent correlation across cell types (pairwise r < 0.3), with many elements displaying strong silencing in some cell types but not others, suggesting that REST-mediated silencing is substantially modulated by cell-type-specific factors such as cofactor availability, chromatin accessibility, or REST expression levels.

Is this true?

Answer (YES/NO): NO